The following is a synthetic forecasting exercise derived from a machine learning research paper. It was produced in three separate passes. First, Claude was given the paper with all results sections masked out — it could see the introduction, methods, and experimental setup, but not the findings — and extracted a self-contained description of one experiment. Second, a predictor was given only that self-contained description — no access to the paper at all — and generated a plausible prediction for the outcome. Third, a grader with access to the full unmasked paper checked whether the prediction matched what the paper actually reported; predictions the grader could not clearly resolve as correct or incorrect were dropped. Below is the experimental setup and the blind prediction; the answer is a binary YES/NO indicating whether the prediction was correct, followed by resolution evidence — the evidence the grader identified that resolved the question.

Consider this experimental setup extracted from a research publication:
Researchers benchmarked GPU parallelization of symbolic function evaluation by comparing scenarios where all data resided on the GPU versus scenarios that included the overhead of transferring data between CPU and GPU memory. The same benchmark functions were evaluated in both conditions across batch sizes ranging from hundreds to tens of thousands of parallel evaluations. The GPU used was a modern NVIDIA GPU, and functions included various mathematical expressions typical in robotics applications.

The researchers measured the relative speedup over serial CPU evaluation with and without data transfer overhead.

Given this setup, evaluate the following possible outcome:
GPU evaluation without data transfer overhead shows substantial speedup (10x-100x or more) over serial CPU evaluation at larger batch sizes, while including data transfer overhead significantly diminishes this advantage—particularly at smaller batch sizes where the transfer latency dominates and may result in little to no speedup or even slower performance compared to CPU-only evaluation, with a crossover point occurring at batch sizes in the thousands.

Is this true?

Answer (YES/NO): NO